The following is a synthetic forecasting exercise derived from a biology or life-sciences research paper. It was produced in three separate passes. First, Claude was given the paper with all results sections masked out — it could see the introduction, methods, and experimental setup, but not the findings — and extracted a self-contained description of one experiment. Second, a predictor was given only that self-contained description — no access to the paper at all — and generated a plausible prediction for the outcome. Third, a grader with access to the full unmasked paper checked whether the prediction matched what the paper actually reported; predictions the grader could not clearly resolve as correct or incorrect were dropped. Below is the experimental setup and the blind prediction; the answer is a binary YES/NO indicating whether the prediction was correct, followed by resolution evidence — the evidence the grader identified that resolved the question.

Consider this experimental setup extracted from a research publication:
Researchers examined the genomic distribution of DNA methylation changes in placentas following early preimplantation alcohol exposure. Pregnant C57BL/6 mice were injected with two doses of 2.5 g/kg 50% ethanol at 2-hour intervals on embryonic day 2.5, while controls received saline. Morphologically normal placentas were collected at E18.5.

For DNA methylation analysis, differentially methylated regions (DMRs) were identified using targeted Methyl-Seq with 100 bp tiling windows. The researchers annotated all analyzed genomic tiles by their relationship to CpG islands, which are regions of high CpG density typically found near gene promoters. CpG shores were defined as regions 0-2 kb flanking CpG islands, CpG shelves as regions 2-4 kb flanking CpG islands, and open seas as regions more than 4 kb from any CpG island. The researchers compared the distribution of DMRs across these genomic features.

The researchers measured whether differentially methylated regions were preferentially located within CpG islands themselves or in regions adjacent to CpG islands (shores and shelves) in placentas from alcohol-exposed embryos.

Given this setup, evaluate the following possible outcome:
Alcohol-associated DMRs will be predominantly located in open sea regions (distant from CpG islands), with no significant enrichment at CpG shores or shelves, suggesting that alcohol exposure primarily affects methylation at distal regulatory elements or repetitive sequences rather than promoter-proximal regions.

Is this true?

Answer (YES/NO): YES